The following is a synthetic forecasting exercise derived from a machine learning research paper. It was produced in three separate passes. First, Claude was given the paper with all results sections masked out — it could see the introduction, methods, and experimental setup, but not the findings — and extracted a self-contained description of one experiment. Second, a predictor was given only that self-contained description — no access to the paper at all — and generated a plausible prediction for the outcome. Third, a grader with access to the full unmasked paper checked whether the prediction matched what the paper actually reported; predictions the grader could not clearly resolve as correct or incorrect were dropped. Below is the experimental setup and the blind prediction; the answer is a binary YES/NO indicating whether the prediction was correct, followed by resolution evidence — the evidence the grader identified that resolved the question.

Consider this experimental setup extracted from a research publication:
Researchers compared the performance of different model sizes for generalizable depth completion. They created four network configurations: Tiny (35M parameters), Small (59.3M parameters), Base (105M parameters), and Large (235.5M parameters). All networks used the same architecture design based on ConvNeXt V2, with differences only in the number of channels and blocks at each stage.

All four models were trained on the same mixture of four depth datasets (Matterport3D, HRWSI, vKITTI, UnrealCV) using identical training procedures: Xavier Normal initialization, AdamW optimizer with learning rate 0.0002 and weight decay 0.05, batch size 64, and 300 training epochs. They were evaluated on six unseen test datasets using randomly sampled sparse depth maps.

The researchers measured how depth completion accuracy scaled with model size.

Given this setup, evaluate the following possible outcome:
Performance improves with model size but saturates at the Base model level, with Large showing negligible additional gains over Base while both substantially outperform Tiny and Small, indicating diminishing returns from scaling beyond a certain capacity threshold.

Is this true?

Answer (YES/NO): NO